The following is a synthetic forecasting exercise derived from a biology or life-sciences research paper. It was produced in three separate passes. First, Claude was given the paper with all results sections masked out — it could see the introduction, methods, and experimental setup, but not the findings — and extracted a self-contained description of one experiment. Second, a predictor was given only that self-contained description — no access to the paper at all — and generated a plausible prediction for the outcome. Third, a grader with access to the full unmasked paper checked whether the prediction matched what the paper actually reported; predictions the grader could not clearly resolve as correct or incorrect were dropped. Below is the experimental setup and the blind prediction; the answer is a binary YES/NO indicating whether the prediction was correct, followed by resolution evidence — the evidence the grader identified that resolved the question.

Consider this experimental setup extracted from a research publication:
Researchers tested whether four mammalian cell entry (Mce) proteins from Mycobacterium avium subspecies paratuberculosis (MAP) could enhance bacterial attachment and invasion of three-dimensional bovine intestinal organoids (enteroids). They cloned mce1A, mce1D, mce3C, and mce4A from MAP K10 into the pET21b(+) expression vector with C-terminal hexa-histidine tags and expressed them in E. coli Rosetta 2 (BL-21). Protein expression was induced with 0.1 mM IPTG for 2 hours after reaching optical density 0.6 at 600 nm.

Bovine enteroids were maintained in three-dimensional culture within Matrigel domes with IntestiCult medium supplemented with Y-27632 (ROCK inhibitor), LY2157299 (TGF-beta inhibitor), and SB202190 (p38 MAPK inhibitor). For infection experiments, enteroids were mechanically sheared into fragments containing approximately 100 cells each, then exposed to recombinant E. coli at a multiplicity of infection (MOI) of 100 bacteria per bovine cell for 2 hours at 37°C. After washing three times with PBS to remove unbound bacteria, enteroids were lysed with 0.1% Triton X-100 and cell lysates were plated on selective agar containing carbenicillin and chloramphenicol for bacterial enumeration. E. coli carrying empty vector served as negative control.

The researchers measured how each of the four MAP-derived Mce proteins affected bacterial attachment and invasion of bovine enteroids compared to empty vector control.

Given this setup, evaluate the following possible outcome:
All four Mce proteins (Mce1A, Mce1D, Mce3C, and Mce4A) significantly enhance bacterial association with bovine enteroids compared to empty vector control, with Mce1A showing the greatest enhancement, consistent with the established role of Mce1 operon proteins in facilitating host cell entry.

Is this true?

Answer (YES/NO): NO